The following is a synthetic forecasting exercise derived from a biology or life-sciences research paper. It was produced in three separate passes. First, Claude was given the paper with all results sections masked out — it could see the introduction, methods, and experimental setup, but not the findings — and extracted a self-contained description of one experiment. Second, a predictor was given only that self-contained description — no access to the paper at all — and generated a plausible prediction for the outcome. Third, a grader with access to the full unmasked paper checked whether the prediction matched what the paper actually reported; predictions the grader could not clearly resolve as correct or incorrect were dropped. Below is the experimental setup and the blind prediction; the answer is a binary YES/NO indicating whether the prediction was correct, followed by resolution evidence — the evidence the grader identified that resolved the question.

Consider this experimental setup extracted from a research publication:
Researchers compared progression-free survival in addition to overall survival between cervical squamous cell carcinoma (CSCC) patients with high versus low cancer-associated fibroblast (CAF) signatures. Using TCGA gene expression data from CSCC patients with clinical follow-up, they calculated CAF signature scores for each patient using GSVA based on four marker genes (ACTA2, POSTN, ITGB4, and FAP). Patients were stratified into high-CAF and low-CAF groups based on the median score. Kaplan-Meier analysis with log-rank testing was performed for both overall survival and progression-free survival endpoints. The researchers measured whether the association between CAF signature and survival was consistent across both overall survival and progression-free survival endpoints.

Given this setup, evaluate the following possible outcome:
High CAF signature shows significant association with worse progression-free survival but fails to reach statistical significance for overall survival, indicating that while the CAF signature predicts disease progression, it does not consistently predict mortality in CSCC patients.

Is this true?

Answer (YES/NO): NO